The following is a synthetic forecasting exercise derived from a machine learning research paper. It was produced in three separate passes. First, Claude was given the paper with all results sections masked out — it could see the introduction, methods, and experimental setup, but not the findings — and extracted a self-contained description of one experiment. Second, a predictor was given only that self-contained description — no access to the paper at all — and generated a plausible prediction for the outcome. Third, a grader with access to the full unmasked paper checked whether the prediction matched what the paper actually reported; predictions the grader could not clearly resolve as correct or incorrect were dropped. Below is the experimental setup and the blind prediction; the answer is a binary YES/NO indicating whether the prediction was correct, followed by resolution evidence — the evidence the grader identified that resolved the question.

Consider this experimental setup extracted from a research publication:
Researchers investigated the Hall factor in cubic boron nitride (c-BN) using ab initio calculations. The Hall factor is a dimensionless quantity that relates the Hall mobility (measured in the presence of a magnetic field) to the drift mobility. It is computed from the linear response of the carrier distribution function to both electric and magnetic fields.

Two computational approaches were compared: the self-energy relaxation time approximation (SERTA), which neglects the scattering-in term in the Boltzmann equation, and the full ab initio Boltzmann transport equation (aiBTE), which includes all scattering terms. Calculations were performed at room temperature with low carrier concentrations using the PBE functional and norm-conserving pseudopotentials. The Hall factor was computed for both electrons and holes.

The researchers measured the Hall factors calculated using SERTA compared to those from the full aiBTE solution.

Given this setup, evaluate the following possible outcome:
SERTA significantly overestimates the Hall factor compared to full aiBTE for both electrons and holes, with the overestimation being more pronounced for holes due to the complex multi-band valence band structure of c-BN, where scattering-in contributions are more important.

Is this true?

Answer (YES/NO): NO